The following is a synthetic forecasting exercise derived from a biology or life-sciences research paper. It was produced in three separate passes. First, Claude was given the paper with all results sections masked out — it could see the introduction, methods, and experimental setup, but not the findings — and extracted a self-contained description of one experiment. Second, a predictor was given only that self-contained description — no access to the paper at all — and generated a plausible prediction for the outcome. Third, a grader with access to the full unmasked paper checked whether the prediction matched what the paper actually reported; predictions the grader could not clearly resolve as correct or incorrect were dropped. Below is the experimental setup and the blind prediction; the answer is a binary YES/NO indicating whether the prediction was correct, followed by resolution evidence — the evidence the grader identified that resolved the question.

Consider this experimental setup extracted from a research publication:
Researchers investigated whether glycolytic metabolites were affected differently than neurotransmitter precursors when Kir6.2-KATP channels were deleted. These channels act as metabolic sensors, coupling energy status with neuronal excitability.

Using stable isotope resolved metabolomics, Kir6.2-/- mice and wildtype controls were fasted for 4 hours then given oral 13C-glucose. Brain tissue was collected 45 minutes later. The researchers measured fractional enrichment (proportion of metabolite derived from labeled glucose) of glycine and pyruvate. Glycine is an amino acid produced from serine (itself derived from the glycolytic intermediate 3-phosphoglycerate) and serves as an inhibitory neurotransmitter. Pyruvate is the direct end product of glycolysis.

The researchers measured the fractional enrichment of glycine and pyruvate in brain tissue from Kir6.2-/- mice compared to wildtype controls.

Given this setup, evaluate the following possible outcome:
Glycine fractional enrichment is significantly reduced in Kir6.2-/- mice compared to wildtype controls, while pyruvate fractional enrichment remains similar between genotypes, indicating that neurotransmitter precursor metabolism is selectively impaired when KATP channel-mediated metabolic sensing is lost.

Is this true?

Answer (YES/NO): NO